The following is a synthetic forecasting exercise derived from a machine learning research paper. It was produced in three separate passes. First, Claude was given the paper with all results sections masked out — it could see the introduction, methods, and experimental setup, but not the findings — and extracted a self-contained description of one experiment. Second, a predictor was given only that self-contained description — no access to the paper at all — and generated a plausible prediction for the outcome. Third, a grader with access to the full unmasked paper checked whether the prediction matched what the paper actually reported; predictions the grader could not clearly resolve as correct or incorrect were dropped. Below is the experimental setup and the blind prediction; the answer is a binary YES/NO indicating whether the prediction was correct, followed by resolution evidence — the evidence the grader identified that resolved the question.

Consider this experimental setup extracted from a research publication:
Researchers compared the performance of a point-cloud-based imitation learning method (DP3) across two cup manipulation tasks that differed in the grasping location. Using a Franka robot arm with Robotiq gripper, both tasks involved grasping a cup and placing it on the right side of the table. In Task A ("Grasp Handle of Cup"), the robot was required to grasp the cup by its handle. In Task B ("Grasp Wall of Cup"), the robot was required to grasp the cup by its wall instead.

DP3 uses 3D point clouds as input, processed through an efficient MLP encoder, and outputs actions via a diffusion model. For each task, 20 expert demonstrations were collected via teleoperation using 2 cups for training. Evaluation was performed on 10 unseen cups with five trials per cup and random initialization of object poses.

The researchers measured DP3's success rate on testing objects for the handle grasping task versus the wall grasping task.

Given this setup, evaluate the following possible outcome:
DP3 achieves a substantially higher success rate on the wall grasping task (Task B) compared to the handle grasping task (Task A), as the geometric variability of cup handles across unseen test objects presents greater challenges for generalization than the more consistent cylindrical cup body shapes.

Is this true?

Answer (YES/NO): NO